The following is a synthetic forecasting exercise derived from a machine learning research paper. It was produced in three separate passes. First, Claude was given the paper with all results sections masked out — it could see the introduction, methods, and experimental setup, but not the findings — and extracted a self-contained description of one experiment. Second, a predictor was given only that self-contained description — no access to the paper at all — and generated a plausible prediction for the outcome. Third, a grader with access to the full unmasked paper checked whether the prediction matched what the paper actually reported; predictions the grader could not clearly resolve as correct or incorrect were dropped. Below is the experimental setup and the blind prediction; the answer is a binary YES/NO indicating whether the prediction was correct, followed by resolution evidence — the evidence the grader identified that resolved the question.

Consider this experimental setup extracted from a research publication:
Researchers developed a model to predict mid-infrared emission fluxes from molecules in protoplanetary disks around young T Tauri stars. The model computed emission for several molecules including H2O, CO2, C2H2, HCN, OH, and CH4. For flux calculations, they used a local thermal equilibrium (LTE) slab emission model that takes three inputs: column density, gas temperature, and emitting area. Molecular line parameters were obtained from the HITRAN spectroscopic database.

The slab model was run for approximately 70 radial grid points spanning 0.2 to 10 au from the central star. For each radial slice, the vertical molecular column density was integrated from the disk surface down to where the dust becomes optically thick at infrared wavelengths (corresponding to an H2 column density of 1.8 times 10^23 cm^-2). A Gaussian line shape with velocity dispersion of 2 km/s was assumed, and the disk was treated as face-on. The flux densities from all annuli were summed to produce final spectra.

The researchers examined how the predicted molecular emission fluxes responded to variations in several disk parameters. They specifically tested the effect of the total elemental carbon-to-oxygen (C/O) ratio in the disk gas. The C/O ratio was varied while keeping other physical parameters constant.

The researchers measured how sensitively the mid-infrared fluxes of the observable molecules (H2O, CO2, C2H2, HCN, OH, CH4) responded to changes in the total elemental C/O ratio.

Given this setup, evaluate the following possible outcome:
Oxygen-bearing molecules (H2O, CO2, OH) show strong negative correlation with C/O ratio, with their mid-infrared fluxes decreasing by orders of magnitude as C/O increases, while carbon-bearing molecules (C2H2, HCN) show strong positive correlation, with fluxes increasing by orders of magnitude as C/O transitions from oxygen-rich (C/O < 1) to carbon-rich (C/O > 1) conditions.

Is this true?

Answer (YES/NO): NO